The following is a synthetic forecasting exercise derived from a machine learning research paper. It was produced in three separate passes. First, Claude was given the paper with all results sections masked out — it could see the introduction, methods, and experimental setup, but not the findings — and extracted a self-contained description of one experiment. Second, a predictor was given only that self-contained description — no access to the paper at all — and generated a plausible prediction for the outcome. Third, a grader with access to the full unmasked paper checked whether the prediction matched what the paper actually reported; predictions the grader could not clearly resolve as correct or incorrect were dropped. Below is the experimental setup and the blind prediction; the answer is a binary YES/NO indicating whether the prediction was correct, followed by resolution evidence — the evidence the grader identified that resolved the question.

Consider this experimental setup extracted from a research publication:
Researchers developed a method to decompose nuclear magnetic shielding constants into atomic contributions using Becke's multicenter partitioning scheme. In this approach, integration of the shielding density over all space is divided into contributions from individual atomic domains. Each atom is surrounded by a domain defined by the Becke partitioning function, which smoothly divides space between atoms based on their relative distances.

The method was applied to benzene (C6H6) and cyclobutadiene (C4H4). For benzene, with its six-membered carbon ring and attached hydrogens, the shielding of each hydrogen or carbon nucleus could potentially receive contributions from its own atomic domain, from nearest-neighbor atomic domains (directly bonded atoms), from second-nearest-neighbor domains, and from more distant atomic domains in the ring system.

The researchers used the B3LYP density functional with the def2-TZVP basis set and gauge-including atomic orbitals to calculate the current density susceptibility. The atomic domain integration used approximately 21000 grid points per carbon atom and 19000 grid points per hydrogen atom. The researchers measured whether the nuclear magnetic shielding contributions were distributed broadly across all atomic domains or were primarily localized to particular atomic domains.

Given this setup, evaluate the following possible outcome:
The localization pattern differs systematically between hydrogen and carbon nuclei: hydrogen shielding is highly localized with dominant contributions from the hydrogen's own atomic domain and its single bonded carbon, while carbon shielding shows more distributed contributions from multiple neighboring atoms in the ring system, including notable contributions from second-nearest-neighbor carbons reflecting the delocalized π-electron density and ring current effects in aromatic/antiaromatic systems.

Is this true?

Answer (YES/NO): NO